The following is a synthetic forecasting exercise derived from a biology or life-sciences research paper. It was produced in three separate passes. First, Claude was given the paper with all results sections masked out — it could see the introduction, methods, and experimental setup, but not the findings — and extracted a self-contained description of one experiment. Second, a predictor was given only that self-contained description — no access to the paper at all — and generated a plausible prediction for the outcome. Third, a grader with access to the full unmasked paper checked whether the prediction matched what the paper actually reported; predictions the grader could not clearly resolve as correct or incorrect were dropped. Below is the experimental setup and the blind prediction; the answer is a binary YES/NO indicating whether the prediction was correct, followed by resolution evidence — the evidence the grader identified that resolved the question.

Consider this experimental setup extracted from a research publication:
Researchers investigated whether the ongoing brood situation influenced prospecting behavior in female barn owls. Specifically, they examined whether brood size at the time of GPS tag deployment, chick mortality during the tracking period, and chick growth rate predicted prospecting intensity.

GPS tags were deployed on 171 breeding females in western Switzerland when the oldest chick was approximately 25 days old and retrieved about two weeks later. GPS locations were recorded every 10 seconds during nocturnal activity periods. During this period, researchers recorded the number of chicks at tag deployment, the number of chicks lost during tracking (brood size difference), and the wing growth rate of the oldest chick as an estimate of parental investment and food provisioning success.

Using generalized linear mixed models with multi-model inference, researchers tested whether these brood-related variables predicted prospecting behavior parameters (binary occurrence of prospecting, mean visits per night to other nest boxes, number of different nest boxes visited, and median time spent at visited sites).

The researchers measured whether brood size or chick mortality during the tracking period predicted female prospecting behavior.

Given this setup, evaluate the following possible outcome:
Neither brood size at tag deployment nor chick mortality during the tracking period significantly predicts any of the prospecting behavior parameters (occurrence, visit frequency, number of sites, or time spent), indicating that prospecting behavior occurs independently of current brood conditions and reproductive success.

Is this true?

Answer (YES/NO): YES